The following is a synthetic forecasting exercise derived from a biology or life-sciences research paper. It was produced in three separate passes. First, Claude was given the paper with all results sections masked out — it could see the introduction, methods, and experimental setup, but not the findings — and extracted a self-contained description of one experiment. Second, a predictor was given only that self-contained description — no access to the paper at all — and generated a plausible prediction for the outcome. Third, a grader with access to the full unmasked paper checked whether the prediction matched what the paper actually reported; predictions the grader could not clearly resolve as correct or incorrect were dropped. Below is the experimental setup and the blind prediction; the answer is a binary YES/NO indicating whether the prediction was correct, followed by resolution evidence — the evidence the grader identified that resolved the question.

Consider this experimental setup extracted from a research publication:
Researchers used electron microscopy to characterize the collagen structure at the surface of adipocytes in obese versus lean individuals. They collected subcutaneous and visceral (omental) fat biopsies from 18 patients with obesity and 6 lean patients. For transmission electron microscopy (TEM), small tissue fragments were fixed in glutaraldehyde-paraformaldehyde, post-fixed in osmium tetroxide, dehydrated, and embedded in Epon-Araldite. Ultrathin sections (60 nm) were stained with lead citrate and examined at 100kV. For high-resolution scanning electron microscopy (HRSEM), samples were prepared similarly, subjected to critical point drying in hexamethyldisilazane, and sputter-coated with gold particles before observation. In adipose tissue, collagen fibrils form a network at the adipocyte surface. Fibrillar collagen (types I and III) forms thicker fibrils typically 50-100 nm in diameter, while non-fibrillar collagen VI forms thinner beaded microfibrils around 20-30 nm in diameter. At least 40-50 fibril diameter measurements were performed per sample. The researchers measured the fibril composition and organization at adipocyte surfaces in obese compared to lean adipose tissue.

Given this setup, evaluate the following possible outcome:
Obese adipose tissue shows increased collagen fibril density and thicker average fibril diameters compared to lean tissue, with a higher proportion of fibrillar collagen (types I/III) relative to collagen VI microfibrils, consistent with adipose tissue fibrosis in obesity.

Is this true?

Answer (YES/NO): YES